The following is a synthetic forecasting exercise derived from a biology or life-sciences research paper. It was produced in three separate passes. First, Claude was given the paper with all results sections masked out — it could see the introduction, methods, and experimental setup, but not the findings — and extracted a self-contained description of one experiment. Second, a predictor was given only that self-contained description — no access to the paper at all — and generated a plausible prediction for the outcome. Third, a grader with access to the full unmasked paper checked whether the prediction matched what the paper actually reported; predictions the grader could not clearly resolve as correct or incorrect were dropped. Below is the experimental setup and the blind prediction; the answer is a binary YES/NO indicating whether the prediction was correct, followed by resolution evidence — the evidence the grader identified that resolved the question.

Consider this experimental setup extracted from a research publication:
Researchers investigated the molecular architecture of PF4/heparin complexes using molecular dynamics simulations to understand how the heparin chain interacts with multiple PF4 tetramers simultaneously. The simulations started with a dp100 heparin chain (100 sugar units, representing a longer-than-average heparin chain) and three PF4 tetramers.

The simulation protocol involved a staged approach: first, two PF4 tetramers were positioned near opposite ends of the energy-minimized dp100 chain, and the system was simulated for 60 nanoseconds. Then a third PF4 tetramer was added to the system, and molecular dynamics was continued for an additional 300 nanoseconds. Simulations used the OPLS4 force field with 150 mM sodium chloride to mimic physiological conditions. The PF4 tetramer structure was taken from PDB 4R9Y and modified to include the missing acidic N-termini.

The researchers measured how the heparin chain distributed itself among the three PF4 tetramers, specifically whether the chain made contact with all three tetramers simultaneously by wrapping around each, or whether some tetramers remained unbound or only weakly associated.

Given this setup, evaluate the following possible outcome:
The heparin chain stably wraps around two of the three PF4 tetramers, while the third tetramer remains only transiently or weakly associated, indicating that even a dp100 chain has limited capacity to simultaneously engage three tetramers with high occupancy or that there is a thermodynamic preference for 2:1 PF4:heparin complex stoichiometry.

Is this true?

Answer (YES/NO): NO